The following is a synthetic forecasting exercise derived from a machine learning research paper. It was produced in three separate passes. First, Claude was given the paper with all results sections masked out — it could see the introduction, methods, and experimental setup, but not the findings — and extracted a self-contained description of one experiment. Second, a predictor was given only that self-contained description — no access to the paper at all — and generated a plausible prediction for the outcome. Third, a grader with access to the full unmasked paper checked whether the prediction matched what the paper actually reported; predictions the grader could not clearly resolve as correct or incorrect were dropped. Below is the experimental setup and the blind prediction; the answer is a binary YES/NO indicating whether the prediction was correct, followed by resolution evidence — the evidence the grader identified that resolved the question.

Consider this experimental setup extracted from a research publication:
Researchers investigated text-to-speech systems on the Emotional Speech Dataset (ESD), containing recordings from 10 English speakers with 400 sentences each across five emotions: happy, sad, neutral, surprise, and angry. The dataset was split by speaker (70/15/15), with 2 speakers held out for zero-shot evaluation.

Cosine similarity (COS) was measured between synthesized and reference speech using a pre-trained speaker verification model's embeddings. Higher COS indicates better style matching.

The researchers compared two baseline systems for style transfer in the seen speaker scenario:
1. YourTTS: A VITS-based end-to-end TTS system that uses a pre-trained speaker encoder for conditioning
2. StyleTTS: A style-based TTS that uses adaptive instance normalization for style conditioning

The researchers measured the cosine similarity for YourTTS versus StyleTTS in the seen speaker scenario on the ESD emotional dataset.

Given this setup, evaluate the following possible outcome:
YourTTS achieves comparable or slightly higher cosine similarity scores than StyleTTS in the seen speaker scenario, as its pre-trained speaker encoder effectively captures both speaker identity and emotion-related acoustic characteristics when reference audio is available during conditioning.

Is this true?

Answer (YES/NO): NO